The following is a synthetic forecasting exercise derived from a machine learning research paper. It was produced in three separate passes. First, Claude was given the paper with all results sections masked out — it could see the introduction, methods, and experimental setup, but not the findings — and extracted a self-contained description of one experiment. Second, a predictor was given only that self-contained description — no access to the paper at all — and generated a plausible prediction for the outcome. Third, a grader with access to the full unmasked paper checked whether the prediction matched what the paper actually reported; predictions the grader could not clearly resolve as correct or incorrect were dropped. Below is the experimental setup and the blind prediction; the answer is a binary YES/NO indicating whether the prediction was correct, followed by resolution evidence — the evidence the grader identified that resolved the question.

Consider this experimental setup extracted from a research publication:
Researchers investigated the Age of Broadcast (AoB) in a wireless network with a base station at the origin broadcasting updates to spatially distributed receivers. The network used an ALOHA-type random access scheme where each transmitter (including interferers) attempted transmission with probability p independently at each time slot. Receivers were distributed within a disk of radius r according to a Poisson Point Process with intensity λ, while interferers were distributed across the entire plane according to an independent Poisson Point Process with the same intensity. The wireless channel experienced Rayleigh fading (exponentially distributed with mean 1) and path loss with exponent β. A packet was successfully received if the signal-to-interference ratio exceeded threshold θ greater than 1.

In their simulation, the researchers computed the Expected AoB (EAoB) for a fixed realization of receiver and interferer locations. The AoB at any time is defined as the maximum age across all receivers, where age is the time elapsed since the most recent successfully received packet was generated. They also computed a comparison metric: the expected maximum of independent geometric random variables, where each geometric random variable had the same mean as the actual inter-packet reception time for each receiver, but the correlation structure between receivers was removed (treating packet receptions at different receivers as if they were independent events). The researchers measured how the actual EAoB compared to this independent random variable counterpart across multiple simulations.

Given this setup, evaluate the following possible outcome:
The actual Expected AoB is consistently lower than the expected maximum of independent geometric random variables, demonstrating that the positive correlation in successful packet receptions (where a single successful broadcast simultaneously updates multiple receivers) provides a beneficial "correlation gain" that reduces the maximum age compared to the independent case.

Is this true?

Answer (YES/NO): YES